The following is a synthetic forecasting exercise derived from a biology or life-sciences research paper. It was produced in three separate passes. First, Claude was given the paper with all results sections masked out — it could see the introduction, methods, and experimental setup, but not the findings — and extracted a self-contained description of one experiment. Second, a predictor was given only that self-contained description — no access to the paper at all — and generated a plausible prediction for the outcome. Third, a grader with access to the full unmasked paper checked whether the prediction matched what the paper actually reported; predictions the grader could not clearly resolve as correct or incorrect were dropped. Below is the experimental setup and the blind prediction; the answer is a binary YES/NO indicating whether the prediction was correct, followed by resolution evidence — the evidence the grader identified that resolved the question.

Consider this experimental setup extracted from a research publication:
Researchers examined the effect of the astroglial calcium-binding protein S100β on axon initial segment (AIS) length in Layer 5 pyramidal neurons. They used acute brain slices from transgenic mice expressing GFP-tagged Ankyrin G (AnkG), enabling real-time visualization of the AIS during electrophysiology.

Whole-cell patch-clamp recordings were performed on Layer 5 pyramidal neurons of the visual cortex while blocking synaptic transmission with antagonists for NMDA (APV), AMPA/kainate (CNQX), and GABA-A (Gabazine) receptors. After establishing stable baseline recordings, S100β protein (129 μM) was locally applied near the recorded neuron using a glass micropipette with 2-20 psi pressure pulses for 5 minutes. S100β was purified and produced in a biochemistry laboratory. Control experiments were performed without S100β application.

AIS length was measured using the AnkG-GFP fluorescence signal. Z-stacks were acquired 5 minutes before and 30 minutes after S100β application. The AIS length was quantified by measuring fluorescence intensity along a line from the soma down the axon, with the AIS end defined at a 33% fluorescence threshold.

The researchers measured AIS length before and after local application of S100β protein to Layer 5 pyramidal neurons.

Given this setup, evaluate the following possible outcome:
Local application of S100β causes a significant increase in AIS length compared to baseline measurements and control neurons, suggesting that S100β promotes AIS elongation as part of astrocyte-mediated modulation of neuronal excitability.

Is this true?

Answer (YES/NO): YES